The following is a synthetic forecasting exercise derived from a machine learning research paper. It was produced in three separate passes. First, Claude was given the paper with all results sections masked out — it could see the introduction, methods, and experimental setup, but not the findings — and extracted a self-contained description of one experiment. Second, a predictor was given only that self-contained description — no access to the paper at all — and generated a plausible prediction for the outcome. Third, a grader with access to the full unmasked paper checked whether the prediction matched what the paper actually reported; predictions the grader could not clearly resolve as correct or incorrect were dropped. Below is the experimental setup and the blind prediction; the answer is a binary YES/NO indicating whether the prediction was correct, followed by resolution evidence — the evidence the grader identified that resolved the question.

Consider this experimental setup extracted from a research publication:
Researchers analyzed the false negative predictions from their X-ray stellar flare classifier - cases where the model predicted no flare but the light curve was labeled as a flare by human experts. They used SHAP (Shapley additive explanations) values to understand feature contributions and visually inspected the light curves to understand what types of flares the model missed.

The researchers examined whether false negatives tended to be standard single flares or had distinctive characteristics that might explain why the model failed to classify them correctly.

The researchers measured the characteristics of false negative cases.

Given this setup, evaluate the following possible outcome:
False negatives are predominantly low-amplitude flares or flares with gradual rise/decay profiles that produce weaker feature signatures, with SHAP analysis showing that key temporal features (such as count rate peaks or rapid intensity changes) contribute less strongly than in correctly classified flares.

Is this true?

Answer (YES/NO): NO